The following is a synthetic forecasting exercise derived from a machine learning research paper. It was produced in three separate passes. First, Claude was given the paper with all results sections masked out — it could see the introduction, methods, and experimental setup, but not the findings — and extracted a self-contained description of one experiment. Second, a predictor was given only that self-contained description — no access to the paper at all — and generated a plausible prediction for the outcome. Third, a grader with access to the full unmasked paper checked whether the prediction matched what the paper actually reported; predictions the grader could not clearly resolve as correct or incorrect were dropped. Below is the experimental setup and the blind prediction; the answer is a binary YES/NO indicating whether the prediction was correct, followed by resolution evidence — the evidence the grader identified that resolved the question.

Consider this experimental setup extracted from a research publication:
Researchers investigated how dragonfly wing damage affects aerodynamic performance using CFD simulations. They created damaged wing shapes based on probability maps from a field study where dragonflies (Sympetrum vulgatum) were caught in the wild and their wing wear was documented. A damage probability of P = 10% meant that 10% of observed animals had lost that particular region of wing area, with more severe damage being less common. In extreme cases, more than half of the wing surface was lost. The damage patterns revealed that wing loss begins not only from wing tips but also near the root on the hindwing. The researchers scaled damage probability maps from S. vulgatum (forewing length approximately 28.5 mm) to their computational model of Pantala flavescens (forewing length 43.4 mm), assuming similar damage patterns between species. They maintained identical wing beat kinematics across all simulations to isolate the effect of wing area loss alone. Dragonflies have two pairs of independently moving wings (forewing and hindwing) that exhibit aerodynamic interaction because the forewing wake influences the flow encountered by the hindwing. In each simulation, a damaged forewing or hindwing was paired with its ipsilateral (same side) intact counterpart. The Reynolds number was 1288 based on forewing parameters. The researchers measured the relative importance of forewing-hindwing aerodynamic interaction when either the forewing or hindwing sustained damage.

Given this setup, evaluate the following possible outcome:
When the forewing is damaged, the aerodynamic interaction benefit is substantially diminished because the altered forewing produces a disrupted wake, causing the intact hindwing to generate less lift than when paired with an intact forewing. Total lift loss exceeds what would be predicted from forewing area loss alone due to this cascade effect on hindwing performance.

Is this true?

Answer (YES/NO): NO